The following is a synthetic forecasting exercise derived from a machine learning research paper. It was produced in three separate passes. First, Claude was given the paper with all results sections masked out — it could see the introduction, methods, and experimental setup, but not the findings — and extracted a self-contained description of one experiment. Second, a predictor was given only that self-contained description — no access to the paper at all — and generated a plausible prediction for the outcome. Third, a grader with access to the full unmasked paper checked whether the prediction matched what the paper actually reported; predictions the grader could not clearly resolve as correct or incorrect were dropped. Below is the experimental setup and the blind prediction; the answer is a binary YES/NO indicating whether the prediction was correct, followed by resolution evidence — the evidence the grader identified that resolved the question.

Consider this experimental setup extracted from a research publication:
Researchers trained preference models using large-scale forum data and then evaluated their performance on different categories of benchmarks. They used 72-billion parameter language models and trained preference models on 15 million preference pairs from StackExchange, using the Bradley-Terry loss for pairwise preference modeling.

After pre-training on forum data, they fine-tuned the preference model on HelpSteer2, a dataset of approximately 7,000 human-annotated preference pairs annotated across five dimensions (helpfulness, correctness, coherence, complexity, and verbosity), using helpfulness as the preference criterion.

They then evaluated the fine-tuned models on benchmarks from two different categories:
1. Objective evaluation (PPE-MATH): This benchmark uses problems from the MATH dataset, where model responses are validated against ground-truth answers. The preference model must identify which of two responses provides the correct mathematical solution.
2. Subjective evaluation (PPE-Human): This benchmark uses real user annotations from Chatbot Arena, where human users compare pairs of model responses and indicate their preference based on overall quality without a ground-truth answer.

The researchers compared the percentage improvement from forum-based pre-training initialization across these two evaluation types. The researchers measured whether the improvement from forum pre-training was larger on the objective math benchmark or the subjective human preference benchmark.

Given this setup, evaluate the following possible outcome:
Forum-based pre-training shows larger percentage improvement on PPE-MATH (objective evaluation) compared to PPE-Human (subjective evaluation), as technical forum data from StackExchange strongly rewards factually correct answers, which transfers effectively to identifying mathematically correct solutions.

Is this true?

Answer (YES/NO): YES